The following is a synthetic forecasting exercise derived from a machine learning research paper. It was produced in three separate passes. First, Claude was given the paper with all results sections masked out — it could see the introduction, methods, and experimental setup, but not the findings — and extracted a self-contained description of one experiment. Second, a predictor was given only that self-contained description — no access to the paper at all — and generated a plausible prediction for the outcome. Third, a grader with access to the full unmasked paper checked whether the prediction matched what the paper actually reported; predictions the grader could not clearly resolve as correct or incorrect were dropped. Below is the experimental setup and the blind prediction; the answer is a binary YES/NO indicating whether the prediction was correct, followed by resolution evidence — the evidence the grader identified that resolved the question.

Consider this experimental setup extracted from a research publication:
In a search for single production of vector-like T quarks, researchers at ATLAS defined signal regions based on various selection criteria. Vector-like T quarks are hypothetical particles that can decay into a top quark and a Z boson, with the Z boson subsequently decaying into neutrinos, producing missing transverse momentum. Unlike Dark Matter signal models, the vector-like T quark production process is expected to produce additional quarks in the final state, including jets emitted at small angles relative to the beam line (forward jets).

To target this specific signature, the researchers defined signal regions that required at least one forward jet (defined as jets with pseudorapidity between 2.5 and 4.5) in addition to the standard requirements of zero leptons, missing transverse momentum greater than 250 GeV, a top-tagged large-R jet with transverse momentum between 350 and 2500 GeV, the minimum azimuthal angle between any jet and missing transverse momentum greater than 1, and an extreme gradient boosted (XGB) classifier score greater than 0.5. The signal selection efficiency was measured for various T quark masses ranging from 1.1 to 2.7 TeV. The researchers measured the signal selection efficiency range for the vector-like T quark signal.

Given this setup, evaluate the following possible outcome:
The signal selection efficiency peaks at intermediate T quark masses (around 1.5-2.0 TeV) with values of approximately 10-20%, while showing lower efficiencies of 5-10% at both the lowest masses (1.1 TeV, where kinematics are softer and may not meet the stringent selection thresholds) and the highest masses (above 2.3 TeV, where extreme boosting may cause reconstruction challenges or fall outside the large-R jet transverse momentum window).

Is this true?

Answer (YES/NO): NO